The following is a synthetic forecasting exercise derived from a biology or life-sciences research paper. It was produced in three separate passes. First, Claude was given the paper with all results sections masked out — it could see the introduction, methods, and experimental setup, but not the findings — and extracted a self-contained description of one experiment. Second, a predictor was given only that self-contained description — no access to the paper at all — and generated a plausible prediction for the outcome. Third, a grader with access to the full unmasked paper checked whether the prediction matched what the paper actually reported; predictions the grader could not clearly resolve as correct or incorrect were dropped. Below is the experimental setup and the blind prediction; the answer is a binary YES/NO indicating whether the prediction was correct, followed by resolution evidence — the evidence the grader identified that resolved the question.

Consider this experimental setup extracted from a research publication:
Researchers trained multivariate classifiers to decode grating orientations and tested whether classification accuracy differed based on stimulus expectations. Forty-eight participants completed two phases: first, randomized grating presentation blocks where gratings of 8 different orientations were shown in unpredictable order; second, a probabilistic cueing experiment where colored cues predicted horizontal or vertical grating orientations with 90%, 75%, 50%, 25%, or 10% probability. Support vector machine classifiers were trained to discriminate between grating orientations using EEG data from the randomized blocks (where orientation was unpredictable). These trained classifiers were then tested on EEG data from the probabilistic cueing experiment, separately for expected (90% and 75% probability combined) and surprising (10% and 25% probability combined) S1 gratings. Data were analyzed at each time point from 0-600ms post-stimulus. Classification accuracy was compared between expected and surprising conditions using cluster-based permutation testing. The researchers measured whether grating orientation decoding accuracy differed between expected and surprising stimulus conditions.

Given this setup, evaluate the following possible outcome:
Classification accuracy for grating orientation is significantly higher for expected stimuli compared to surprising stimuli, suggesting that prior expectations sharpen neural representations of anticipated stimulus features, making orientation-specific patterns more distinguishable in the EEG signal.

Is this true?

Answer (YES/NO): NO